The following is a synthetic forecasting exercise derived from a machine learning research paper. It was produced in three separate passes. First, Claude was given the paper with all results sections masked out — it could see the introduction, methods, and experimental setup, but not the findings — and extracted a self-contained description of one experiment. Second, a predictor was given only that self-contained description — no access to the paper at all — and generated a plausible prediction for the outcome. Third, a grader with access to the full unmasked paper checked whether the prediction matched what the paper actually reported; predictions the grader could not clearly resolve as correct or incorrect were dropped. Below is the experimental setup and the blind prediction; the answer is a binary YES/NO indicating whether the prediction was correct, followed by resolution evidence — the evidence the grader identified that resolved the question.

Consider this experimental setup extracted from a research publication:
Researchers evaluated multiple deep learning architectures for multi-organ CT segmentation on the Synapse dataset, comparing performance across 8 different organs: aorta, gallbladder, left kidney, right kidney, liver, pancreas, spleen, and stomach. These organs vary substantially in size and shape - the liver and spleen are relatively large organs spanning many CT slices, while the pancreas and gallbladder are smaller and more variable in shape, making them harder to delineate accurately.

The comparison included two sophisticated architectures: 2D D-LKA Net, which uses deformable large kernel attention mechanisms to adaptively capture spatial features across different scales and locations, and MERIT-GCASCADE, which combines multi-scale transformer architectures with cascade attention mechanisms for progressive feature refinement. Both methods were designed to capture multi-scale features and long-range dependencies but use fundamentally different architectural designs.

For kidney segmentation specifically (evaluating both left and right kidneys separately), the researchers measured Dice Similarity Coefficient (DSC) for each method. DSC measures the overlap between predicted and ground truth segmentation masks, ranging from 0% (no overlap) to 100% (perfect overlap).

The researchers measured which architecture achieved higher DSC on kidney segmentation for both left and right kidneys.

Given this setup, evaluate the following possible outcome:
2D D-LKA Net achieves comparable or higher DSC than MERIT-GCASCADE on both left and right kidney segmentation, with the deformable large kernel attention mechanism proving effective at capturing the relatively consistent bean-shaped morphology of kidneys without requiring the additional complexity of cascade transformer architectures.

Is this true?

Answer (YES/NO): YES